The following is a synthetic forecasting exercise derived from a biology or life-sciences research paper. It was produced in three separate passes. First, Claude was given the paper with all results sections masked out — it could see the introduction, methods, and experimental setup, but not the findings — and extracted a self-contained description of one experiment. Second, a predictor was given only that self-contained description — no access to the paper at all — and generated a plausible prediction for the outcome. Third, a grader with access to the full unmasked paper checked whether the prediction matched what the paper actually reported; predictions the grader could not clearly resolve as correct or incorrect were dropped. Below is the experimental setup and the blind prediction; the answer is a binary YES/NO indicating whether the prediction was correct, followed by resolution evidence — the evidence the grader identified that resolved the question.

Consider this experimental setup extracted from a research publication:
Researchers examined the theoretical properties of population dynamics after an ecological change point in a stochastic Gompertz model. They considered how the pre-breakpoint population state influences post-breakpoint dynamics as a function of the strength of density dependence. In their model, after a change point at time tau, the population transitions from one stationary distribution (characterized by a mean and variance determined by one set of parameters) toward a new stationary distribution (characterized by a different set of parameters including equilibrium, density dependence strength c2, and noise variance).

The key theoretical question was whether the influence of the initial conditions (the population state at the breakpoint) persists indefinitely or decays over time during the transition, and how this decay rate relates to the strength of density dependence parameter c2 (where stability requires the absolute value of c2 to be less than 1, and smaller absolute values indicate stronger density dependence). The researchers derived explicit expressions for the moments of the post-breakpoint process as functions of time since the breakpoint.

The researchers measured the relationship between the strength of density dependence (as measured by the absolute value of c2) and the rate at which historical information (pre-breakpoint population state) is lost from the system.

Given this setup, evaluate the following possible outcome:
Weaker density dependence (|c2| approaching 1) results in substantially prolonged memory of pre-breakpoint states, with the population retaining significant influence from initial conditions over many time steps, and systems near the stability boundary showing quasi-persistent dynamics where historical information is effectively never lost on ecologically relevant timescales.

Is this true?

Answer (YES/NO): YES